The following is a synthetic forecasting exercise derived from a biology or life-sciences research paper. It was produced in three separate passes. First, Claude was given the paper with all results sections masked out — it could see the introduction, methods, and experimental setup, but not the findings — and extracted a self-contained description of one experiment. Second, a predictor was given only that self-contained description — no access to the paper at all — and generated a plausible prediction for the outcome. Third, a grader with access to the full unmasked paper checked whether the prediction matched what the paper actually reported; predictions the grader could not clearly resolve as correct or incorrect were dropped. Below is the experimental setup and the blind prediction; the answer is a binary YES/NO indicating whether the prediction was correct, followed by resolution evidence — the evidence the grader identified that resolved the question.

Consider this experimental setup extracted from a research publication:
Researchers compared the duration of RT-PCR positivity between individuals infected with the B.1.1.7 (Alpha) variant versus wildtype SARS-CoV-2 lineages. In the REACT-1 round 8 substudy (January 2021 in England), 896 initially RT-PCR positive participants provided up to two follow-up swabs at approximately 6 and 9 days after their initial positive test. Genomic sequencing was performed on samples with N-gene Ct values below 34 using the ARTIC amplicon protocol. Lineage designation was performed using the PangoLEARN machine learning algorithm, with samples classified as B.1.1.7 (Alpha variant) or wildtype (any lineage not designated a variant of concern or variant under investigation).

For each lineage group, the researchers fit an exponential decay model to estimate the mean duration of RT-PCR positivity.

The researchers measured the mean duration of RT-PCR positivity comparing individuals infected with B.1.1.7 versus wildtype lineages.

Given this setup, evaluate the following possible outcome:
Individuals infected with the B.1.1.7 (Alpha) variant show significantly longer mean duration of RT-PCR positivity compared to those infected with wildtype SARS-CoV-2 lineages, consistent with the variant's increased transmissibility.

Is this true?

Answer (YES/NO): NO